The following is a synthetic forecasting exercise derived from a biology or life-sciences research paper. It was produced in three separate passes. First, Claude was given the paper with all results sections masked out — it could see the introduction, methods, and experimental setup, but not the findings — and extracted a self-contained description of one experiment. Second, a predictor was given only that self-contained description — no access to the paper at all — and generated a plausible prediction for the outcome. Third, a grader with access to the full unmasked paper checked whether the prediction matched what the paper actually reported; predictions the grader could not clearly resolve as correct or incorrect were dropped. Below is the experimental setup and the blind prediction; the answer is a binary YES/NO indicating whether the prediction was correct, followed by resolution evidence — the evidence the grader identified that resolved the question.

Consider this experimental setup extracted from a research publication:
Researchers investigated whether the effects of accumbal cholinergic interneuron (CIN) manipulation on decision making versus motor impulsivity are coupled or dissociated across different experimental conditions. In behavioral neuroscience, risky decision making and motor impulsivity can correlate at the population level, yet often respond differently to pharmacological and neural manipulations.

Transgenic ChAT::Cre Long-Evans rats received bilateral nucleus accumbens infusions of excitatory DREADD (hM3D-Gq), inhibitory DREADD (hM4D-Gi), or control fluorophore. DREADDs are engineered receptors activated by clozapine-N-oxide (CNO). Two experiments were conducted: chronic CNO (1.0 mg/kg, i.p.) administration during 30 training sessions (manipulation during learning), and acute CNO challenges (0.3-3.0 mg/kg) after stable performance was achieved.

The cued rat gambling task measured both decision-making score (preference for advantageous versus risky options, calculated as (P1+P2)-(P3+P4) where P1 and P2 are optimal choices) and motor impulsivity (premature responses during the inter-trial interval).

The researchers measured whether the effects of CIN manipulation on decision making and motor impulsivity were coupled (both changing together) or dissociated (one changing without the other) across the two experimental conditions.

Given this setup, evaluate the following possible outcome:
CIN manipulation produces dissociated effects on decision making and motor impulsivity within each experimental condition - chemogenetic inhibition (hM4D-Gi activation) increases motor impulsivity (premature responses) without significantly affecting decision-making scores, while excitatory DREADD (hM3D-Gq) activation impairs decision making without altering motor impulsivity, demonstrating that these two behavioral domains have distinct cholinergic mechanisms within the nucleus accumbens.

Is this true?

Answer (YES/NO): NO